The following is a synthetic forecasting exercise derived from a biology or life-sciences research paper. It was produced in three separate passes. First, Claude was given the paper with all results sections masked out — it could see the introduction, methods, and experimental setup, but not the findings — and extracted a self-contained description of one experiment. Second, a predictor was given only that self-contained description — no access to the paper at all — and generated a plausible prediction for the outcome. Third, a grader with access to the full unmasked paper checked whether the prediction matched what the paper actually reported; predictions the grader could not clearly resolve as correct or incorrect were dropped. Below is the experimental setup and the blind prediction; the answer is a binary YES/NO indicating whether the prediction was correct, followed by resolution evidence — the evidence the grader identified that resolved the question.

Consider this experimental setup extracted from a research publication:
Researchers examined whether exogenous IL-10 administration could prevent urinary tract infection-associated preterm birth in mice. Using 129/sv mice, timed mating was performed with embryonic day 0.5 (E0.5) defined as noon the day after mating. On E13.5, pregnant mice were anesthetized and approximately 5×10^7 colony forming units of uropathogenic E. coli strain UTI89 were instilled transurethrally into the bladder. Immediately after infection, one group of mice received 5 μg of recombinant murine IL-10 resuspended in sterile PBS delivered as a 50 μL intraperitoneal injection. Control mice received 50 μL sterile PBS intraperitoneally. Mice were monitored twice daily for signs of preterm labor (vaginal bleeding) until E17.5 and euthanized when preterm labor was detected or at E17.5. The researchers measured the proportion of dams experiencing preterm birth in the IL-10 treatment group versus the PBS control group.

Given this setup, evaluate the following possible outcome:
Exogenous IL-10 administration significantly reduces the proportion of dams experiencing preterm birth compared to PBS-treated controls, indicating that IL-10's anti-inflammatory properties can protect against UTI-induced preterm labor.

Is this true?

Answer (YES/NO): YES